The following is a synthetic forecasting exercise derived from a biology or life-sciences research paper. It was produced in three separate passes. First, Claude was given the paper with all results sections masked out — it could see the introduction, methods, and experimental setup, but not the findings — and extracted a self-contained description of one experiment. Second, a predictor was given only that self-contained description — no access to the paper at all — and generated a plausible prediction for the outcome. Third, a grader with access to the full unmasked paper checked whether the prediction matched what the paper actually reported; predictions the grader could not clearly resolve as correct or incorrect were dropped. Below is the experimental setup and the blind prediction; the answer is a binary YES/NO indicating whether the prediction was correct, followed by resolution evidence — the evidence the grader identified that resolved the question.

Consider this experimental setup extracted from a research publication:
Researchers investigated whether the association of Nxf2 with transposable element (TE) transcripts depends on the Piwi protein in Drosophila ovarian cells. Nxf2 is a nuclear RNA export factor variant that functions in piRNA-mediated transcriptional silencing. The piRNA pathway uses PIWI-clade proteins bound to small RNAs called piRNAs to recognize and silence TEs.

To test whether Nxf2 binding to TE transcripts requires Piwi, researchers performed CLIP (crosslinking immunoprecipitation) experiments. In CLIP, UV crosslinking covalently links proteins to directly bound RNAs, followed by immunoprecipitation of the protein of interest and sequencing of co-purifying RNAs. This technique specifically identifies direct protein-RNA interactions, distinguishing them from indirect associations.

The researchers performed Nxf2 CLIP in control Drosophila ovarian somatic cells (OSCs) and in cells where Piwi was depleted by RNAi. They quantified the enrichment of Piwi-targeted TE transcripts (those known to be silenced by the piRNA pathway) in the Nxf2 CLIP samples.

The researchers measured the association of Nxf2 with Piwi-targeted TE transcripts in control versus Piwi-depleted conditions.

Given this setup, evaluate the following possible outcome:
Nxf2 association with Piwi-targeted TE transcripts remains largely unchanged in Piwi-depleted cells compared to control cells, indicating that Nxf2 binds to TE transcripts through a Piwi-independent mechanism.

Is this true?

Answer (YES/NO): NO